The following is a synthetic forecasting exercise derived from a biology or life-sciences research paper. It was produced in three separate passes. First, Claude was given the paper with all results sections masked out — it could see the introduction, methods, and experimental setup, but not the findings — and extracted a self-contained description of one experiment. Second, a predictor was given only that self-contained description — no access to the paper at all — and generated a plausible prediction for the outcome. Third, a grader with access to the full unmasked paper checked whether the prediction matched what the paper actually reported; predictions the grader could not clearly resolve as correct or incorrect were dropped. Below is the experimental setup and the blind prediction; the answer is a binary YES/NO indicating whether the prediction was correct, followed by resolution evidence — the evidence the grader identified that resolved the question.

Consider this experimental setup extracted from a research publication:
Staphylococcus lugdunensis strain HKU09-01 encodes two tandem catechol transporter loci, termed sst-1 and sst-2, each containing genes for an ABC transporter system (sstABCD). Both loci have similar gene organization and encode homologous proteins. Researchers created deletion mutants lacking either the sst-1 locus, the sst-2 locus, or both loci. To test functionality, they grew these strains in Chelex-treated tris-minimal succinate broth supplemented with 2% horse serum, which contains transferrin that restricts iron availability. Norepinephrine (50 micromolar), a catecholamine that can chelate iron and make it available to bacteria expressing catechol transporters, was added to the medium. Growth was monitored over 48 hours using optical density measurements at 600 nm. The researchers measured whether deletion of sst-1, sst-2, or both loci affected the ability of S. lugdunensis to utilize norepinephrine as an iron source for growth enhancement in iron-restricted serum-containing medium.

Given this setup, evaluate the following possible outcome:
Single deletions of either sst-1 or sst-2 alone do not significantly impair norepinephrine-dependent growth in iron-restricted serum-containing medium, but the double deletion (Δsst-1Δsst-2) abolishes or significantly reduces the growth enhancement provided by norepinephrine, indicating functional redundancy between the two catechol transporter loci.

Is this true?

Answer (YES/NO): NO